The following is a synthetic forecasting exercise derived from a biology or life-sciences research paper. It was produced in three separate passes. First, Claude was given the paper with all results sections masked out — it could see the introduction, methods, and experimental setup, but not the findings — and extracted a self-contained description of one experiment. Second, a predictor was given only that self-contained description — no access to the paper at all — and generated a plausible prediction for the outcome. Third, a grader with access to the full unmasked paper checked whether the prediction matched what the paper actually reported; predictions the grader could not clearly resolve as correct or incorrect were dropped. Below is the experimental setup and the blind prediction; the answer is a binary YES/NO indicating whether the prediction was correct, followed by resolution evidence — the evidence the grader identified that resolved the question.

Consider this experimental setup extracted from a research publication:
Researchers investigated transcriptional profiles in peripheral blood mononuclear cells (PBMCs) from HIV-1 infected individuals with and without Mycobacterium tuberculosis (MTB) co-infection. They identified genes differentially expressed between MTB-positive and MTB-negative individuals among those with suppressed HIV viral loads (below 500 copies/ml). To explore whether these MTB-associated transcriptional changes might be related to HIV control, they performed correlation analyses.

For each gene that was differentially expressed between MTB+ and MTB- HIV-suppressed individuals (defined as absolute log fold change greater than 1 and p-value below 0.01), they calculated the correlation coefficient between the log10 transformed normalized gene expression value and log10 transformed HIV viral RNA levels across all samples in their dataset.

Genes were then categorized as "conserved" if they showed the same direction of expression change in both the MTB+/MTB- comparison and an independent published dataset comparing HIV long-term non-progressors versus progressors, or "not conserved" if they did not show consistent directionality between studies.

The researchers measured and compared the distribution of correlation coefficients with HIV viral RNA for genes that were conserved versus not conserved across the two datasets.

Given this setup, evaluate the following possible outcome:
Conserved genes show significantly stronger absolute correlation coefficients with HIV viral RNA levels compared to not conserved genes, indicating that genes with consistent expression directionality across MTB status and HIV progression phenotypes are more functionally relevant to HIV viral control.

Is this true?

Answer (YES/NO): YES